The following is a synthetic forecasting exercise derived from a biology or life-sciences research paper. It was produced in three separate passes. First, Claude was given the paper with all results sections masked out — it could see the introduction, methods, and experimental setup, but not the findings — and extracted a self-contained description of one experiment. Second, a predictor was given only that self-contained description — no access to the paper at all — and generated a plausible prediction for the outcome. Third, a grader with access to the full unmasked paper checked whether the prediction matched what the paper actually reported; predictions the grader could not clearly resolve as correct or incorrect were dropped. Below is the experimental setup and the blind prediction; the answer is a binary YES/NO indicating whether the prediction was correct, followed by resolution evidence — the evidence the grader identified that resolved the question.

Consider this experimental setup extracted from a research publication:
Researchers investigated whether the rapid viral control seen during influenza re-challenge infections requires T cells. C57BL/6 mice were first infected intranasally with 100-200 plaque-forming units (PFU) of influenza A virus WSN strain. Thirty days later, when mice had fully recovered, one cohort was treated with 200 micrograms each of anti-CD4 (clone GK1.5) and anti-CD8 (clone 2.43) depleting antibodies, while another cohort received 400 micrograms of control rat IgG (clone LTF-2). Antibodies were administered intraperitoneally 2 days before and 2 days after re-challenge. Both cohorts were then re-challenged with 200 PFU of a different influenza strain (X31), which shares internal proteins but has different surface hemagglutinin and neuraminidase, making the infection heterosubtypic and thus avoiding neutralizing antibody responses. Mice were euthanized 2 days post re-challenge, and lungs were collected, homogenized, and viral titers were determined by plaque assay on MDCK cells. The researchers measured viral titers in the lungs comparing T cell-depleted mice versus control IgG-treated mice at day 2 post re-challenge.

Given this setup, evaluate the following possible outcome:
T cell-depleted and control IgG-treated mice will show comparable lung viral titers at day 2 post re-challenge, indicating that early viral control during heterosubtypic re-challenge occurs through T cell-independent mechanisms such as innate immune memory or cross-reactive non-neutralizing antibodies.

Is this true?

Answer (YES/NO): YES